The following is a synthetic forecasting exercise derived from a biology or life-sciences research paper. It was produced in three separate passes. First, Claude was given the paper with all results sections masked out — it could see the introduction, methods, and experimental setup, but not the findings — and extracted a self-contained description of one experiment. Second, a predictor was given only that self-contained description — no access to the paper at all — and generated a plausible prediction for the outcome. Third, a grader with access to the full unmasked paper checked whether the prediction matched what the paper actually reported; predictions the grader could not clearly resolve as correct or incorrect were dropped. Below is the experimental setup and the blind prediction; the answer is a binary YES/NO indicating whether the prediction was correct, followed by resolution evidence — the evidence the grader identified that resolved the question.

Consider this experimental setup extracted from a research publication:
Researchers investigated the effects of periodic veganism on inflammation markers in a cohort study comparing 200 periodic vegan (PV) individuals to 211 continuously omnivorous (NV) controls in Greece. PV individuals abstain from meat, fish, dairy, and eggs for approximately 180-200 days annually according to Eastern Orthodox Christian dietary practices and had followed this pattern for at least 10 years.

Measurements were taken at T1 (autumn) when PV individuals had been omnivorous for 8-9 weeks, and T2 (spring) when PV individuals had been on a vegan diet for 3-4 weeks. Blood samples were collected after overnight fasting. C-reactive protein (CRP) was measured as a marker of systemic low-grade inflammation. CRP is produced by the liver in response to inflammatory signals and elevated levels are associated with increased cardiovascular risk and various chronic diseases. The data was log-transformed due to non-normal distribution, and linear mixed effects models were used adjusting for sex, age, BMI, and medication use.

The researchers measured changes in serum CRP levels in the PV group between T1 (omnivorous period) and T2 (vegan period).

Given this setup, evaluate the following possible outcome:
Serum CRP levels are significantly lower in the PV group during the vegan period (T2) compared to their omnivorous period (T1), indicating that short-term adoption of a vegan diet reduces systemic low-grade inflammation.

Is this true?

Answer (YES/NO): YES